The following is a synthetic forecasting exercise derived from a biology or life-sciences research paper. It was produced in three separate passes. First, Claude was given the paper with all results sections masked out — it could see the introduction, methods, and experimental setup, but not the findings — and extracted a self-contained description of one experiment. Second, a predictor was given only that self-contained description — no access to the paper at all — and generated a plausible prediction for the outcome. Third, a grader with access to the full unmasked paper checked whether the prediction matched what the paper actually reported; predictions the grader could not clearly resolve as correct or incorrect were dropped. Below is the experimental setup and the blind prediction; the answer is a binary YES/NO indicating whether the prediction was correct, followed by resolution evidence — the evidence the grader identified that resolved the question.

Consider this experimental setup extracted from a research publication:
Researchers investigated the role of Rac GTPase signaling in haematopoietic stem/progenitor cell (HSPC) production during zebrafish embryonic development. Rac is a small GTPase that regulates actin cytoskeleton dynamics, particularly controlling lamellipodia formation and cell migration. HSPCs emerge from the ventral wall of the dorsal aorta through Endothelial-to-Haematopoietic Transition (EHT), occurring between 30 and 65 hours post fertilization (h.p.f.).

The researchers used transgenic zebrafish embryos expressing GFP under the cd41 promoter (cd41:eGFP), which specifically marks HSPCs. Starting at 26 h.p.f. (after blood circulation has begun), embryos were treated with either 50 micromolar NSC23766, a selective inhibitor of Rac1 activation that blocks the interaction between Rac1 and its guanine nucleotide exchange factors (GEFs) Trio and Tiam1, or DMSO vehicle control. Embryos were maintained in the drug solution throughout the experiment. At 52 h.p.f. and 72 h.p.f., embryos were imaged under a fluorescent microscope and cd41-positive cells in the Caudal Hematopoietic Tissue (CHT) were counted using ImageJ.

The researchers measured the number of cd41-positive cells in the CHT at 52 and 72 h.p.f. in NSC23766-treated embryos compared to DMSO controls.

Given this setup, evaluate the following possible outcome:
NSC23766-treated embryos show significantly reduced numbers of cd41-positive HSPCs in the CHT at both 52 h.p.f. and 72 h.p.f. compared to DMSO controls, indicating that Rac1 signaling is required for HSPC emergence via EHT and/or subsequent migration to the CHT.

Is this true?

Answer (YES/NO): YES